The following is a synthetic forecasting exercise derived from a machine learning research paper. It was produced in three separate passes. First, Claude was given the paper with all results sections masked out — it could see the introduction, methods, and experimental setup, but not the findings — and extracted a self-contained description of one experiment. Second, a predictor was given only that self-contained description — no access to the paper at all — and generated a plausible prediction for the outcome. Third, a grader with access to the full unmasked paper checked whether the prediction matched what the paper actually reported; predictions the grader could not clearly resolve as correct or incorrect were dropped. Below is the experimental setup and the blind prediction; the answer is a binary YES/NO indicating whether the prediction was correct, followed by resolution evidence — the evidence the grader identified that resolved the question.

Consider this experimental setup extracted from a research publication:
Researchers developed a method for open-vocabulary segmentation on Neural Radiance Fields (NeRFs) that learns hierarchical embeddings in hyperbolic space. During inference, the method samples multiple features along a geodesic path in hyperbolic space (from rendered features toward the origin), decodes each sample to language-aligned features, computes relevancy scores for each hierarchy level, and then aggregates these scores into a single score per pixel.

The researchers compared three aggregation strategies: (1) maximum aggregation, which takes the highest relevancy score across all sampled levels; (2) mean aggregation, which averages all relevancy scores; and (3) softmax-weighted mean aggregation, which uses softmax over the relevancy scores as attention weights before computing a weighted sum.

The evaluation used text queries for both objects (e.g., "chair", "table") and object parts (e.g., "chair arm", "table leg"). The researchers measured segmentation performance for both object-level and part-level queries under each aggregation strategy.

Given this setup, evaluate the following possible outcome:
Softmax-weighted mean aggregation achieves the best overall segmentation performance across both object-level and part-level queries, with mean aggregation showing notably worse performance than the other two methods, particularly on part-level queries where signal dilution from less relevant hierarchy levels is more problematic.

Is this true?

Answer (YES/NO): NO